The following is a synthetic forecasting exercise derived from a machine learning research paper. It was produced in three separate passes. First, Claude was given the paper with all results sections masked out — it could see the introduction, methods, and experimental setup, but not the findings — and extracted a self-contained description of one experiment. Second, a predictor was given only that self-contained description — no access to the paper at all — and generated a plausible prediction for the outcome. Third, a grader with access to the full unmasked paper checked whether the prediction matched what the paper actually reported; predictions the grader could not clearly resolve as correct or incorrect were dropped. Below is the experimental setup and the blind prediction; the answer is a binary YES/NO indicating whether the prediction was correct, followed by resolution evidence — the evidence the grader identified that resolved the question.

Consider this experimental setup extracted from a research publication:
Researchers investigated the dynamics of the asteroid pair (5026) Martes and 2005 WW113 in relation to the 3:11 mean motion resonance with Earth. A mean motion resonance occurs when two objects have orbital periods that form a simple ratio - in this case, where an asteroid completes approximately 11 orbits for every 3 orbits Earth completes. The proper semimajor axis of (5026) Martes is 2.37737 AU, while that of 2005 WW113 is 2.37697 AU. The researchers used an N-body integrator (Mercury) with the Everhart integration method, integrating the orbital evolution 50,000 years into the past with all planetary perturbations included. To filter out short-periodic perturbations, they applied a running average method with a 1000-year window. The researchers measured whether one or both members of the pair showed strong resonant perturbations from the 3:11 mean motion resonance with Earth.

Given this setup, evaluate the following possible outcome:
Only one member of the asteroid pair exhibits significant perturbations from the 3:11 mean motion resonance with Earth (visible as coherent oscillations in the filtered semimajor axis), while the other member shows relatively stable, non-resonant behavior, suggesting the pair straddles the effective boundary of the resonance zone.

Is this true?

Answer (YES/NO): YES